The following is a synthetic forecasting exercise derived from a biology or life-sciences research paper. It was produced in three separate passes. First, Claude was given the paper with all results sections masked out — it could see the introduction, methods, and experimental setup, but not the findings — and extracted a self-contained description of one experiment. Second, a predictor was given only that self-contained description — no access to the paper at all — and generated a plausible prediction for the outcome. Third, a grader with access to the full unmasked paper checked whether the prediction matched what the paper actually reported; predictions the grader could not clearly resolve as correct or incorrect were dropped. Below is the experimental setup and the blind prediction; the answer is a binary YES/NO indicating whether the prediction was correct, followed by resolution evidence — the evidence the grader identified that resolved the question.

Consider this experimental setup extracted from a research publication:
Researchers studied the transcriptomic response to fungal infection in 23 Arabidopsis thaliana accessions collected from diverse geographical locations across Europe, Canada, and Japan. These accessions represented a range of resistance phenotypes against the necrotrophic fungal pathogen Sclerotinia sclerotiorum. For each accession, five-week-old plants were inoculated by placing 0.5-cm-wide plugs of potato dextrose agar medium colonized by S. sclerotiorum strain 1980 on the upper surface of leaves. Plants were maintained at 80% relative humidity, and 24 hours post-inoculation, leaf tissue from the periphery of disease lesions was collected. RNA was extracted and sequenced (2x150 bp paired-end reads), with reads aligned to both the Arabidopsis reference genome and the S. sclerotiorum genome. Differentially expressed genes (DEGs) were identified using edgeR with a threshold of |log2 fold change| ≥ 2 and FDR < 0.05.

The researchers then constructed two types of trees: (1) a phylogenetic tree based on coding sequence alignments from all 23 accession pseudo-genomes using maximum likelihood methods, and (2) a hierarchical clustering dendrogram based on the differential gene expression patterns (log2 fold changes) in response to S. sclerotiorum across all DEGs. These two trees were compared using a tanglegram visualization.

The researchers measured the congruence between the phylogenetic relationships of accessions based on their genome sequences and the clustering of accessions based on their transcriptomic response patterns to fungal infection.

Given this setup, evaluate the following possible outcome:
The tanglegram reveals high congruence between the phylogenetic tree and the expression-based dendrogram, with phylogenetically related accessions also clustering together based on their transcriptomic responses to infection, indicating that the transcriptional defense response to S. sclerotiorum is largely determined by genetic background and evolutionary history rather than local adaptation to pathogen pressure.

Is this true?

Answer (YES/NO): NO